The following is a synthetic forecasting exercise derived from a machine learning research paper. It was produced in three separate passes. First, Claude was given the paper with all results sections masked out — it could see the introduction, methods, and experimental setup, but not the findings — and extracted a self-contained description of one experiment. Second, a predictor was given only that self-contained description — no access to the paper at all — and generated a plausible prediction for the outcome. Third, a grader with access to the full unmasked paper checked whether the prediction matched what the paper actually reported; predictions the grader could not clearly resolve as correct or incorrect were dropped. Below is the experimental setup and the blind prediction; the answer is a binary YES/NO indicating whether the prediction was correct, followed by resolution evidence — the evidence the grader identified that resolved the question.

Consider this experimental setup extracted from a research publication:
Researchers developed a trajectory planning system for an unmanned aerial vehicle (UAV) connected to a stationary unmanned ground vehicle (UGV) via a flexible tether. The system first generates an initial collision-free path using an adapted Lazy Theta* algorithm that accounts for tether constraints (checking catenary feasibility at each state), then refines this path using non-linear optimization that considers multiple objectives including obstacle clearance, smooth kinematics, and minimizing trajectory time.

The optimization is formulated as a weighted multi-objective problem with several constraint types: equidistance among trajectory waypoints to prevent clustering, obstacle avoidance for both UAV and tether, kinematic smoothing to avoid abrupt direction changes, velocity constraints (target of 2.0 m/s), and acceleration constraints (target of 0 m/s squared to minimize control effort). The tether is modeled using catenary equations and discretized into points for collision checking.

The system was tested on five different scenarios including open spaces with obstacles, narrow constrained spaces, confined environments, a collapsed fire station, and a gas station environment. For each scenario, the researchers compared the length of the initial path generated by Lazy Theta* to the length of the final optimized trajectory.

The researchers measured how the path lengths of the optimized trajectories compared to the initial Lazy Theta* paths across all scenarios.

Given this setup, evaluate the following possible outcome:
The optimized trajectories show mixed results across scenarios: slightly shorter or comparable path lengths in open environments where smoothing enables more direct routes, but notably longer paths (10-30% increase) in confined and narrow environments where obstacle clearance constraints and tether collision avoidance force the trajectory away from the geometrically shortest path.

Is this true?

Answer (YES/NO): NO